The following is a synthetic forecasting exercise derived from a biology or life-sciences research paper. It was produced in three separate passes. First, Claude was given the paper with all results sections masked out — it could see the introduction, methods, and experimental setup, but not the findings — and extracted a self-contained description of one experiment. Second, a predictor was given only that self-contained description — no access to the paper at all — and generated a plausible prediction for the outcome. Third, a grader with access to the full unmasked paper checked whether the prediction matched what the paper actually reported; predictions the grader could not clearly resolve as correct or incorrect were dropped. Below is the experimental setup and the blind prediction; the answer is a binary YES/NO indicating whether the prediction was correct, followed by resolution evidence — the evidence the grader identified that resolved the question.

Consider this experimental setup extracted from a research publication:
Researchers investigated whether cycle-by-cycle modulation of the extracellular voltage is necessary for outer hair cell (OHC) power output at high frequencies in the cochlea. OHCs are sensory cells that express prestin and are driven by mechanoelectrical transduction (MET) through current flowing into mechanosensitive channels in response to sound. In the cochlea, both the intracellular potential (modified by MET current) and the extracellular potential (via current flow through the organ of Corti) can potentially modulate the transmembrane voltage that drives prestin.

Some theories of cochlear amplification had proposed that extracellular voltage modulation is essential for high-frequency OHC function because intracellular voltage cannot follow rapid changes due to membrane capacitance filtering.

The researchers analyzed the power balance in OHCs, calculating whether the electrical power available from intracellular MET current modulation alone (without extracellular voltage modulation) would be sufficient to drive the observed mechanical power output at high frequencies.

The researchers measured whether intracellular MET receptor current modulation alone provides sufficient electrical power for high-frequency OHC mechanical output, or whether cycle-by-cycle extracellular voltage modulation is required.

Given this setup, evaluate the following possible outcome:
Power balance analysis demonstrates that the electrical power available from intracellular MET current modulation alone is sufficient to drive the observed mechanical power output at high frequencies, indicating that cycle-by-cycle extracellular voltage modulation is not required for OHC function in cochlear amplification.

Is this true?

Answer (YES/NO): YES